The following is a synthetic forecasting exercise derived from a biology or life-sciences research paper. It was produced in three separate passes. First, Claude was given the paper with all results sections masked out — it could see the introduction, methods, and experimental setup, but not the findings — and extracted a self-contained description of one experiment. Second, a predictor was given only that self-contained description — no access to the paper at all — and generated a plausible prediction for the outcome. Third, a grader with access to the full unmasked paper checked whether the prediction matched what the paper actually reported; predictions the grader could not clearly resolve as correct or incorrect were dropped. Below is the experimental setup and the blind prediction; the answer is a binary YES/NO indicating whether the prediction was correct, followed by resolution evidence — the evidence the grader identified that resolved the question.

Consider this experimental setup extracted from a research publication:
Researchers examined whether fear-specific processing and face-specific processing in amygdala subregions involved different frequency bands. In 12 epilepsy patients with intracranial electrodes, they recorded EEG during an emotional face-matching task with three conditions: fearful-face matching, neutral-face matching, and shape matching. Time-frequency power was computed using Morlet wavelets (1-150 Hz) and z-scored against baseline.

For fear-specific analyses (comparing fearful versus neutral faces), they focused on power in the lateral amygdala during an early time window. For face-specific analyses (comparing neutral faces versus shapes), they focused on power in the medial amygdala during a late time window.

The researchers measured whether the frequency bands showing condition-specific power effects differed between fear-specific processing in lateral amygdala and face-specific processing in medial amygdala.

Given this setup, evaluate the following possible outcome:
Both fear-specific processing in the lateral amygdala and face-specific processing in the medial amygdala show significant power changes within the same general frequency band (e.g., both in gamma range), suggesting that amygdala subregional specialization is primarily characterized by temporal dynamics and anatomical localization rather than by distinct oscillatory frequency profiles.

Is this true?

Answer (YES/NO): NO